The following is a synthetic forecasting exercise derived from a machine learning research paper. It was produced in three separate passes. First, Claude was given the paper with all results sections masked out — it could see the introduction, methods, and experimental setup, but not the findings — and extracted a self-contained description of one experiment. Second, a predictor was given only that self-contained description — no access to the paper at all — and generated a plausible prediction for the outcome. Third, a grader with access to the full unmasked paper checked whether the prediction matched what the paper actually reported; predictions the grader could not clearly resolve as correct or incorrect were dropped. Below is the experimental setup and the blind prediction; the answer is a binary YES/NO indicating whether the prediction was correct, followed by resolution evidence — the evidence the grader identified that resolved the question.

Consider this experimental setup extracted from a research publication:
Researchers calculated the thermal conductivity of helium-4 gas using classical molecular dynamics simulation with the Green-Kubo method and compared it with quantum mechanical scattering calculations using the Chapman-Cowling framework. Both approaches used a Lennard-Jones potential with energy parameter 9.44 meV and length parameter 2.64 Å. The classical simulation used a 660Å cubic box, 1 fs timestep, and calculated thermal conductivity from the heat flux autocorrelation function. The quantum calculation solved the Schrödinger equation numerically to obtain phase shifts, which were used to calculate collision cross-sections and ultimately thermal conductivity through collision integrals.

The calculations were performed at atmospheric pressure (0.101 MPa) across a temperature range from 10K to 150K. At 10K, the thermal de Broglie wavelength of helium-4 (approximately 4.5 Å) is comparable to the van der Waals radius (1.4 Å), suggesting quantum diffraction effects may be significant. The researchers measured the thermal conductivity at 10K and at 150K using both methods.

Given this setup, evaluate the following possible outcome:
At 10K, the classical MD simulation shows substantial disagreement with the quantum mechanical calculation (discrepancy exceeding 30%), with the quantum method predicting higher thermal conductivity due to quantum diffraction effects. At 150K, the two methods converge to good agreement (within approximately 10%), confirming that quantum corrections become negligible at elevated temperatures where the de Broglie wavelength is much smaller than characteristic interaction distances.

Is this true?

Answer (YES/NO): YES